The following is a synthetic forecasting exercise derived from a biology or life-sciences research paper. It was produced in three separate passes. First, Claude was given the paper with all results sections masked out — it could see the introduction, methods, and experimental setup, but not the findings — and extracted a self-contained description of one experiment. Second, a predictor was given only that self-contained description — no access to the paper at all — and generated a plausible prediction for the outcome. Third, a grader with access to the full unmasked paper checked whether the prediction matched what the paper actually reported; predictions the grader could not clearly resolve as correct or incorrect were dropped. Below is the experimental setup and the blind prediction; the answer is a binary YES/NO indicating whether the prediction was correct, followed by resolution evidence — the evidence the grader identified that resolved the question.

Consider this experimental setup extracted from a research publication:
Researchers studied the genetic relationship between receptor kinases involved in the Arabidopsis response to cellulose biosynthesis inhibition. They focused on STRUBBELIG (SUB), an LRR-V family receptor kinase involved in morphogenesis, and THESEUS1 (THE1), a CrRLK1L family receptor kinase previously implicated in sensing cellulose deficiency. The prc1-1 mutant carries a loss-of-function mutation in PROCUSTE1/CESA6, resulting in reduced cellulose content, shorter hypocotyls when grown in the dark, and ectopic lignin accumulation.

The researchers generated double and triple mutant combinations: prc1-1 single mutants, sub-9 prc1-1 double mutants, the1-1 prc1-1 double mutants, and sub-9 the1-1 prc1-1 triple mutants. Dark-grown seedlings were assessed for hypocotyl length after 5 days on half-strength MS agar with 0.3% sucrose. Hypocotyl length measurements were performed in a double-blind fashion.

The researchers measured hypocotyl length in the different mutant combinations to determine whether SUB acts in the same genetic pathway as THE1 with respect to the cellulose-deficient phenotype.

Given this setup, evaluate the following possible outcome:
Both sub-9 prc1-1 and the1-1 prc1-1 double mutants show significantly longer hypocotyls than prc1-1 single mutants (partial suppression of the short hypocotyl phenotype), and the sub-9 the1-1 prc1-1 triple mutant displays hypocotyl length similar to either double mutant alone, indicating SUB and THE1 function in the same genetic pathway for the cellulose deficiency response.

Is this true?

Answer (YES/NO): NO